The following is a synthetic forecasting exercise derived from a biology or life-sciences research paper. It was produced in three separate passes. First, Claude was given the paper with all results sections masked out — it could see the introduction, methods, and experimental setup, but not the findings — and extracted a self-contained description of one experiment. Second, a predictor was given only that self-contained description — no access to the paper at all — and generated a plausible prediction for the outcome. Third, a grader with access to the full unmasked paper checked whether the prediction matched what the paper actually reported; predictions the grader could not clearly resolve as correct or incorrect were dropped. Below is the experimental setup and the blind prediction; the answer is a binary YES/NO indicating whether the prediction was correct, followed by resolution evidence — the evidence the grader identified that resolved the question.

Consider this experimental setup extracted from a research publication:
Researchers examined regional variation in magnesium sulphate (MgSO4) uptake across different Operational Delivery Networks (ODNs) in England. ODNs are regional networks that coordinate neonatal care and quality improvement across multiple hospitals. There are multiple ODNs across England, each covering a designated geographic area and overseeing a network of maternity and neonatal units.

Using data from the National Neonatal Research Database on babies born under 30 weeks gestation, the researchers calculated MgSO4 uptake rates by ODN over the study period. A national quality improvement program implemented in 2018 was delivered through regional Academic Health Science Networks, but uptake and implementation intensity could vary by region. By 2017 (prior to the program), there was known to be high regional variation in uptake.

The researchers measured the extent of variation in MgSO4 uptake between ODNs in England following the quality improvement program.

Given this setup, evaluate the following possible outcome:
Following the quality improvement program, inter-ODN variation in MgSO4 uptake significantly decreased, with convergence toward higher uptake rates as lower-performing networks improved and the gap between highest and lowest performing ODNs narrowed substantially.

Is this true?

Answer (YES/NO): YES